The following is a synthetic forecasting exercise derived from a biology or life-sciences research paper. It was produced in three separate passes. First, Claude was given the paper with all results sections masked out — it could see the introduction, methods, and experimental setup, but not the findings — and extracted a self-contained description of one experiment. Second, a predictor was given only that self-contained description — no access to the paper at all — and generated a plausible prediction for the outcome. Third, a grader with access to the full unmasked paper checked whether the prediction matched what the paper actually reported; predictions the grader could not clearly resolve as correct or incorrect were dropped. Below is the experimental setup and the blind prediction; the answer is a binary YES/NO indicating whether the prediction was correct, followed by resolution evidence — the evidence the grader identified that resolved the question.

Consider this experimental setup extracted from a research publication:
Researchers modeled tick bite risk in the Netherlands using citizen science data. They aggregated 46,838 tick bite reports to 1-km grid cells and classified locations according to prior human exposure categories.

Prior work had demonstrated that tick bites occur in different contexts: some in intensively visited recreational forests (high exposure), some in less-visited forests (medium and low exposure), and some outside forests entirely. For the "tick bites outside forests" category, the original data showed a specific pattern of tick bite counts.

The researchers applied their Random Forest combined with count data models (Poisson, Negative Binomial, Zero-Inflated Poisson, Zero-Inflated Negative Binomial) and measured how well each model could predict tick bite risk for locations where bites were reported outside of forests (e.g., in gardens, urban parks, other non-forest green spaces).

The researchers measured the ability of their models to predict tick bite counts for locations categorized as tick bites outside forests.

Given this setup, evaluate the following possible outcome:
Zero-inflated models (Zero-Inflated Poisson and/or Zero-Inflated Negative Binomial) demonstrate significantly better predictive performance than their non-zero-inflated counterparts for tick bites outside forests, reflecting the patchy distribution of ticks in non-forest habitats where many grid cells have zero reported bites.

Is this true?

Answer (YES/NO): NO